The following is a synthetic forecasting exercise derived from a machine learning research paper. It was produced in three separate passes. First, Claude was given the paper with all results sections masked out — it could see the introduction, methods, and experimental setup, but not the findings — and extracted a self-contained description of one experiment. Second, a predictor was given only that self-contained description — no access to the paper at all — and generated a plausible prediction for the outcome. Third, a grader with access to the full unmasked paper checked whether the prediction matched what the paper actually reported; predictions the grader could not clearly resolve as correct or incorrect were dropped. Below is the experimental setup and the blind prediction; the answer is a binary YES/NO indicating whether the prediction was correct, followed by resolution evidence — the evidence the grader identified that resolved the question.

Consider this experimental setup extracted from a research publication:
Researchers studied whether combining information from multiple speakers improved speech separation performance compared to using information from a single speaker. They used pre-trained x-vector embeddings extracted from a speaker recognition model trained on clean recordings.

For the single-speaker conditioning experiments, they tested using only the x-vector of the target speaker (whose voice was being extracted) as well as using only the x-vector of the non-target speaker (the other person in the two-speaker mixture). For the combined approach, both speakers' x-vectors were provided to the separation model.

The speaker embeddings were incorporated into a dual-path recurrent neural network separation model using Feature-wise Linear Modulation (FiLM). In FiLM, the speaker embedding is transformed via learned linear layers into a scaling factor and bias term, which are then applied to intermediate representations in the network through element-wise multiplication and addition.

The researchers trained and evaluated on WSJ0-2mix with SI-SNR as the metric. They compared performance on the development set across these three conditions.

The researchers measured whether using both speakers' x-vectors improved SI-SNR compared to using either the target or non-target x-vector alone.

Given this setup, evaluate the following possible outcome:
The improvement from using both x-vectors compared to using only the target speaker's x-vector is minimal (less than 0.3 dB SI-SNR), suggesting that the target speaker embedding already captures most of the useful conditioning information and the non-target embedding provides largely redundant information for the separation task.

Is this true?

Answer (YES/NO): NO